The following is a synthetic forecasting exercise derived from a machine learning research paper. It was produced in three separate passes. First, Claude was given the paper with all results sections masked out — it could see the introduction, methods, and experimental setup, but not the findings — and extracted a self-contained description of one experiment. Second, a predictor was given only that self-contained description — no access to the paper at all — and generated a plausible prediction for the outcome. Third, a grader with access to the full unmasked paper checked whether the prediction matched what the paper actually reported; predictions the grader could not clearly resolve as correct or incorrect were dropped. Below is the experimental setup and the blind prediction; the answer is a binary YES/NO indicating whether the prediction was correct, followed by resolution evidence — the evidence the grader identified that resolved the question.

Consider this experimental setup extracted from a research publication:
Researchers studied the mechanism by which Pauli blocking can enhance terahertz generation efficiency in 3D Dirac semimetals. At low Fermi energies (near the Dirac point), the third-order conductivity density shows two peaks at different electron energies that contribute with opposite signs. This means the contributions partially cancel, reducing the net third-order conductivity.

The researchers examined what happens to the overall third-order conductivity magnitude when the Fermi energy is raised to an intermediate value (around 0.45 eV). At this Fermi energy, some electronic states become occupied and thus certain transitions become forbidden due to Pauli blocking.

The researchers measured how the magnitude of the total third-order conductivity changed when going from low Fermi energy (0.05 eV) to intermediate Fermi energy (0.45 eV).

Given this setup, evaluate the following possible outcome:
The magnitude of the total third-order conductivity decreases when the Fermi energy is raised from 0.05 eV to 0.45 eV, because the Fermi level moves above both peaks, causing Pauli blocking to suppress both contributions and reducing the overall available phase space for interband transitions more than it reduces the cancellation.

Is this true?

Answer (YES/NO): NO